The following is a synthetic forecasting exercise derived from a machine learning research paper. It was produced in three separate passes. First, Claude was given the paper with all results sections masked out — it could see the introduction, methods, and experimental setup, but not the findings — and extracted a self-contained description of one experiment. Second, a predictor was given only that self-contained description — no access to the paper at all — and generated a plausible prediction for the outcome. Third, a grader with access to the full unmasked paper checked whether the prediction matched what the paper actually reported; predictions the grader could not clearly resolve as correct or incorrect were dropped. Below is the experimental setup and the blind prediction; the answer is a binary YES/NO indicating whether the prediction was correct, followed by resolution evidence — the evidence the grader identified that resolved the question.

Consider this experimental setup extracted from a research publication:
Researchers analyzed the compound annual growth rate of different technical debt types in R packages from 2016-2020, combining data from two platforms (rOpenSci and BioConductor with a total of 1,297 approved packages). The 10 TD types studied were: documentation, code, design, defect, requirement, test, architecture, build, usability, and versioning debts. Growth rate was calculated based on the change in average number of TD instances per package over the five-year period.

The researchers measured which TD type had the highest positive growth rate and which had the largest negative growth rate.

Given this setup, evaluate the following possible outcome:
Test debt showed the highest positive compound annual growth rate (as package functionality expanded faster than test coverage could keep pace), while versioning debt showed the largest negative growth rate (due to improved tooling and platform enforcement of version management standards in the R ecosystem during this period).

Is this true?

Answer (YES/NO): NO